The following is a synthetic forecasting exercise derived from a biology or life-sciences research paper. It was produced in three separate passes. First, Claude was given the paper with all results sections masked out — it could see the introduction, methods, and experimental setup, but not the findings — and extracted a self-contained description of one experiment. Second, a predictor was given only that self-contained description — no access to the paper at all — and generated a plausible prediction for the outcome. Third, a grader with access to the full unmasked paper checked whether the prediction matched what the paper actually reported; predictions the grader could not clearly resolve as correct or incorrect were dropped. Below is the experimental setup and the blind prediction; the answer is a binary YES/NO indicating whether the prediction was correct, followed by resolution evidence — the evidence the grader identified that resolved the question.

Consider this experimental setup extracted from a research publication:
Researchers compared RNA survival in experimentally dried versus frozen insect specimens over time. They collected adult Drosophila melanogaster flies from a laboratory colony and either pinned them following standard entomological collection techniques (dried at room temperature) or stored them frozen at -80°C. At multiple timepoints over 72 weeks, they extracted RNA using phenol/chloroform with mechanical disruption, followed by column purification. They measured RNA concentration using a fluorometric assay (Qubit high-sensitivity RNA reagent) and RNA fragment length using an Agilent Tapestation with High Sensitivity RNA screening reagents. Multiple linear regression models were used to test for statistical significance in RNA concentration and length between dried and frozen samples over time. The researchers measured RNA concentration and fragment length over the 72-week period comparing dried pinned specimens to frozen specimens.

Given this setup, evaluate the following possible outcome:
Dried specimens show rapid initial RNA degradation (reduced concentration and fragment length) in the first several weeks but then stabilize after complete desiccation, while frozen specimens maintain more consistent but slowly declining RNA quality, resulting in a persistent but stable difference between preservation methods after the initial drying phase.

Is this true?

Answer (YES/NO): NO